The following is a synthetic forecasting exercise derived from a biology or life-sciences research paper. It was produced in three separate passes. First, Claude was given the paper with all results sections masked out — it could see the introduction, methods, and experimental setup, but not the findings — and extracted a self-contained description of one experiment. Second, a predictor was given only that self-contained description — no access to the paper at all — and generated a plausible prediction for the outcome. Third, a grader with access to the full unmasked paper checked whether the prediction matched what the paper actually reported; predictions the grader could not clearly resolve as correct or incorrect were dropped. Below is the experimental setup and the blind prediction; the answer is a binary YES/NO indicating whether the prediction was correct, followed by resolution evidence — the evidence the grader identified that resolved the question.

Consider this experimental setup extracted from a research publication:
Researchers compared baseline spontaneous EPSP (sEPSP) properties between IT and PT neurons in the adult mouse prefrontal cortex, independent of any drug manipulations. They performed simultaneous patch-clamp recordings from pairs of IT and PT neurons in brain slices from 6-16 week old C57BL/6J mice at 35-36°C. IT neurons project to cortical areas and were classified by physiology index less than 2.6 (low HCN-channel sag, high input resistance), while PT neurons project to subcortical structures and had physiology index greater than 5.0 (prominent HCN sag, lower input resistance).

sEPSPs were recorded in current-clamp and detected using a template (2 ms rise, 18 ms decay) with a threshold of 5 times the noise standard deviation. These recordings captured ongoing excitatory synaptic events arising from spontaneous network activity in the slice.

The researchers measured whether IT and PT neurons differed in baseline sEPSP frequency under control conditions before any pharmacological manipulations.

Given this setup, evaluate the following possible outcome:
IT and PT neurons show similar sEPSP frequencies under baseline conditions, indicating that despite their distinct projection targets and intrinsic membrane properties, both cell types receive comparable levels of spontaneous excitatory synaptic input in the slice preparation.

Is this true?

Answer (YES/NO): YES